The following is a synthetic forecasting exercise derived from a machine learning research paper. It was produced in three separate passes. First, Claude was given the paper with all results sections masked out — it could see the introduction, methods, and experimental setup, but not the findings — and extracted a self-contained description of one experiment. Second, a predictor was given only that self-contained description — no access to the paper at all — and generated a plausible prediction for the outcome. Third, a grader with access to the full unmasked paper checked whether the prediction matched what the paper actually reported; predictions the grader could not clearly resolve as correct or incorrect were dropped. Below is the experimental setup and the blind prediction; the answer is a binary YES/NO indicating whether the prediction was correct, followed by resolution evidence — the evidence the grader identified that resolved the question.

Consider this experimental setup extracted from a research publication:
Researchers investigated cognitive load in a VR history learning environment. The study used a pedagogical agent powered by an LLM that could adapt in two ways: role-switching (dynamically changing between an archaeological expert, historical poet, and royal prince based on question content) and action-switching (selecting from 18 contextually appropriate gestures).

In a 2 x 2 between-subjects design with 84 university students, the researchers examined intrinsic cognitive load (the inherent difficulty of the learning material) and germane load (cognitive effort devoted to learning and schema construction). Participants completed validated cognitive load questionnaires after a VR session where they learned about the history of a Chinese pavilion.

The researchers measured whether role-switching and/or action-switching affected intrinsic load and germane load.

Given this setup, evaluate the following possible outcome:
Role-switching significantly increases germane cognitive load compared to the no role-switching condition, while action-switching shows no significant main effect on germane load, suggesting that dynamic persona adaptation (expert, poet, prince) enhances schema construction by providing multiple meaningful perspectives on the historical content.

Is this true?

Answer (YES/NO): NO